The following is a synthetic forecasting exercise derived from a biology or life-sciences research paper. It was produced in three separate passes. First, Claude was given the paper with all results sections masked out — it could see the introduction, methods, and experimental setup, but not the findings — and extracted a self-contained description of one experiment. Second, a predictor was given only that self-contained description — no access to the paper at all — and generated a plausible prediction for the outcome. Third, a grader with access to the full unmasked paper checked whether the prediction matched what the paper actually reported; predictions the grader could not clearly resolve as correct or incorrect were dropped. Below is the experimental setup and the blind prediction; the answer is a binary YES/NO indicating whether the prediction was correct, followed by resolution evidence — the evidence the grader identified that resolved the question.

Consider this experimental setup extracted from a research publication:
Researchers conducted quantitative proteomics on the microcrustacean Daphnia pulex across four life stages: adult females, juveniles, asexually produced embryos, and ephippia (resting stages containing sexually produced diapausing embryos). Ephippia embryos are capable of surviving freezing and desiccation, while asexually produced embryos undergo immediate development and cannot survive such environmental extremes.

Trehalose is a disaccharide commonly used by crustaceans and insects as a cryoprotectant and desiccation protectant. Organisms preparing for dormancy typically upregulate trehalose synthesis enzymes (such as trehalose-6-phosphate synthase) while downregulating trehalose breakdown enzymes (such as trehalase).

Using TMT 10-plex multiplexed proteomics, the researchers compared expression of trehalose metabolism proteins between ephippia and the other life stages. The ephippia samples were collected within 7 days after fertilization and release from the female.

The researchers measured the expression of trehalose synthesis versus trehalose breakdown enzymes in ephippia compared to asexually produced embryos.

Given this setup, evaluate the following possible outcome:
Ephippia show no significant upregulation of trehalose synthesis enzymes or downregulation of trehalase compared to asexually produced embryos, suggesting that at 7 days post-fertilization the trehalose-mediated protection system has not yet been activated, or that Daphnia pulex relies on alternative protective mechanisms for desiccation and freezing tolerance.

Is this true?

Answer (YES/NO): NO